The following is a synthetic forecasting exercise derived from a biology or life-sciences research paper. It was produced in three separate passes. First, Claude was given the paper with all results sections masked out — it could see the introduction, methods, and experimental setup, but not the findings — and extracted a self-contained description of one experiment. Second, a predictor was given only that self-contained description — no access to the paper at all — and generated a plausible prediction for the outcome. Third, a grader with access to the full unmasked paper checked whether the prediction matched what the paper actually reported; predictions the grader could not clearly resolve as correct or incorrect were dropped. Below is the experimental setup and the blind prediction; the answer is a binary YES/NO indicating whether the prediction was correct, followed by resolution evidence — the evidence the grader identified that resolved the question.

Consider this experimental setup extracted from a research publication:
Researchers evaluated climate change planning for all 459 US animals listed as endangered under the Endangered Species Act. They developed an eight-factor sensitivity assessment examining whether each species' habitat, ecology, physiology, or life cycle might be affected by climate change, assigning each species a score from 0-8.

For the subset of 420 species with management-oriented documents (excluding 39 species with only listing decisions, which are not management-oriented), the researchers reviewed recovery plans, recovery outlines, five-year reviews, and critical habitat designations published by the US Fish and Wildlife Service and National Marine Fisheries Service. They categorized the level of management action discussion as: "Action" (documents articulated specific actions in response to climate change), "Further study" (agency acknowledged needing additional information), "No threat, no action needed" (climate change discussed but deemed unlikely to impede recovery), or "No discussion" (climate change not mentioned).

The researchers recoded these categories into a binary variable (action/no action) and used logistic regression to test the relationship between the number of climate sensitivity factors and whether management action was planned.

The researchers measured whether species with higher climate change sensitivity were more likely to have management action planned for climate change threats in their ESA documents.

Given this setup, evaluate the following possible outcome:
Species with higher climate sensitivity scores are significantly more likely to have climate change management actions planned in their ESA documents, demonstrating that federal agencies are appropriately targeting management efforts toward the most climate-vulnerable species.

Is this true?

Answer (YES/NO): NO